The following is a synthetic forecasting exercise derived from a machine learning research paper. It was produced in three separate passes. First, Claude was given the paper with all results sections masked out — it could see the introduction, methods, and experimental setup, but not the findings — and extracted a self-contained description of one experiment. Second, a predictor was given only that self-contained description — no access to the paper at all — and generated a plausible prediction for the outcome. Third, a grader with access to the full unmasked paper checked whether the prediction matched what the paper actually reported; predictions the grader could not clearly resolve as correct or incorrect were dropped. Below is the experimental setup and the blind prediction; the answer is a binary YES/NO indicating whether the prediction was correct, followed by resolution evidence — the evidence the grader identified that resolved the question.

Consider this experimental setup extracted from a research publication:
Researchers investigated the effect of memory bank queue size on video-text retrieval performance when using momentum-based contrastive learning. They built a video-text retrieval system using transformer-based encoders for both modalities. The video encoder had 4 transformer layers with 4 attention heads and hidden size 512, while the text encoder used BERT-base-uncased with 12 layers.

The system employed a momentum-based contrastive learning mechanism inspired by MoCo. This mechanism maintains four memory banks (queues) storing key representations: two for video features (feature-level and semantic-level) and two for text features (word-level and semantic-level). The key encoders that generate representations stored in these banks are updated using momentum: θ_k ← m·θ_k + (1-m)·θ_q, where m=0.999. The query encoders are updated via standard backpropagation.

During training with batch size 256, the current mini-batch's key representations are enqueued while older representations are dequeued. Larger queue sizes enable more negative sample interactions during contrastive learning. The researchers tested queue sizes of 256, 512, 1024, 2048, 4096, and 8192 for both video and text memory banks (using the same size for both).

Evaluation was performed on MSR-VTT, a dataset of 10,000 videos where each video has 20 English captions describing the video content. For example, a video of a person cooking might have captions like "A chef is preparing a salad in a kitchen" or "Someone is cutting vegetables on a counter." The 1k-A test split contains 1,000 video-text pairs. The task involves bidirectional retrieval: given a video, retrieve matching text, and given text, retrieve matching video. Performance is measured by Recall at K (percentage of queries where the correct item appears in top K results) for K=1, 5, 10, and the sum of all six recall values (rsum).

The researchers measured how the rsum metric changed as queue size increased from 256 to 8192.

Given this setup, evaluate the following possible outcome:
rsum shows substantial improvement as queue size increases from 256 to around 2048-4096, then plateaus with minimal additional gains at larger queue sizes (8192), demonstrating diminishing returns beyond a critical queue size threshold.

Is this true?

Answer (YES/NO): NO